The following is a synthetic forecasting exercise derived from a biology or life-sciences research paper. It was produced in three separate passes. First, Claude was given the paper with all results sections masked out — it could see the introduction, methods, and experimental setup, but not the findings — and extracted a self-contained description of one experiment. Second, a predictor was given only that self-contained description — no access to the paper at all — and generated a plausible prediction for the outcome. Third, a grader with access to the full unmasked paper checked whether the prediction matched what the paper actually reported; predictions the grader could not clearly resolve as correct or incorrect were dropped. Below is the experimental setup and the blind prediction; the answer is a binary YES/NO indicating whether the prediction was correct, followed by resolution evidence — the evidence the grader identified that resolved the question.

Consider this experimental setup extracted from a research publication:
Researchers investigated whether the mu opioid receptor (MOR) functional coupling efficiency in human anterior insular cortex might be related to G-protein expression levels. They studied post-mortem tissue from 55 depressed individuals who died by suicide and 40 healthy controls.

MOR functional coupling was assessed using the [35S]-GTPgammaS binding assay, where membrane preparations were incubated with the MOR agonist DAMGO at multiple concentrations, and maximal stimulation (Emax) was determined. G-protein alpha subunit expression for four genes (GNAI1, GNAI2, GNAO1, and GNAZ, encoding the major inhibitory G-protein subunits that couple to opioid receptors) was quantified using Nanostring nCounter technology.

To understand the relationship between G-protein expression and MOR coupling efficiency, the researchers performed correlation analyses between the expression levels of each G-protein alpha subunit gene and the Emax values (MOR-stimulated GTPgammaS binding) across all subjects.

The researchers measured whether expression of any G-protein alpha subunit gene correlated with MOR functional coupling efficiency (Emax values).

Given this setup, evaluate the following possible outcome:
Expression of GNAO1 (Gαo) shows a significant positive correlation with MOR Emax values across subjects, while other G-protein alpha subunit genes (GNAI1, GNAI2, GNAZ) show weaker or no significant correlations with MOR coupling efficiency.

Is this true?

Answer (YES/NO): NO